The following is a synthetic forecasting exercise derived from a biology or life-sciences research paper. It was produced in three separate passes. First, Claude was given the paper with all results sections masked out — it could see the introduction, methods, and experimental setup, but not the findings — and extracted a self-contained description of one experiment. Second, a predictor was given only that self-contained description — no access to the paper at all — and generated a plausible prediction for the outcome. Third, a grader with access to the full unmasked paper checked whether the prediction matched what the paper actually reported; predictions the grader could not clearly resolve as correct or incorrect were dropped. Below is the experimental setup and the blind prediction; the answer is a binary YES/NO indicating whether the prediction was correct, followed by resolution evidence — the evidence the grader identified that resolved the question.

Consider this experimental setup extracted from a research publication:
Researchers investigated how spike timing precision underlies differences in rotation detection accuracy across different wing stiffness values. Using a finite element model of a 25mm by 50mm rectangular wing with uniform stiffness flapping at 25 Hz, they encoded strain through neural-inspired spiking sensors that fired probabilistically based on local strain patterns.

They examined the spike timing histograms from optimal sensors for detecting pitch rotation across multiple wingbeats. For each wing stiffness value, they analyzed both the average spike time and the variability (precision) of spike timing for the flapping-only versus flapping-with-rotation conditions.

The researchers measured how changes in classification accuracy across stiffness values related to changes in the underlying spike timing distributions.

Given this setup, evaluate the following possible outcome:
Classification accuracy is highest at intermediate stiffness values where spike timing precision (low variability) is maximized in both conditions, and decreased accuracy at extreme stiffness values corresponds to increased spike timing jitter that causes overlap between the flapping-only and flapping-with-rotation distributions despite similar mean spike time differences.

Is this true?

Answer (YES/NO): NO